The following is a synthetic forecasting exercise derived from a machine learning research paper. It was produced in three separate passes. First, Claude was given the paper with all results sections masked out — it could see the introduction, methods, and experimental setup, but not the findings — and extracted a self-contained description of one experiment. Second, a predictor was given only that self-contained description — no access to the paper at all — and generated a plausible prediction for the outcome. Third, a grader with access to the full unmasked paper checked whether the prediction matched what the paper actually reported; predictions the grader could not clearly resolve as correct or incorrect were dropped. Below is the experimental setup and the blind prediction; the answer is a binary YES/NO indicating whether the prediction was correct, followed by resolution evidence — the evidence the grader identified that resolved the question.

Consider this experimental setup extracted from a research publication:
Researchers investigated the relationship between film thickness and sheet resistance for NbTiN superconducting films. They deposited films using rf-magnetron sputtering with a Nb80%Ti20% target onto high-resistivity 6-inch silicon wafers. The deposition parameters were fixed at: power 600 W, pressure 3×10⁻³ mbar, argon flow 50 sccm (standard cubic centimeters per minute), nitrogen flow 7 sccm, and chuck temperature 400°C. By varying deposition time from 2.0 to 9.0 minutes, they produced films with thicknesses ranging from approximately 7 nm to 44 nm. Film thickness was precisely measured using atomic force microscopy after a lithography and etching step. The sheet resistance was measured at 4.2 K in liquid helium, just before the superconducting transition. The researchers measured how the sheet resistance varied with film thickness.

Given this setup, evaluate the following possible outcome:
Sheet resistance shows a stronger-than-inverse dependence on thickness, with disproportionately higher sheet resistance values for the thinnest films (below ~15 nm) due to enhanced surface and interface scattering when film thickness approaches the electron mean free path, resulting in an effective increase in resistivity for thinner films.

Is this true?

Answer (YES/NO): YES